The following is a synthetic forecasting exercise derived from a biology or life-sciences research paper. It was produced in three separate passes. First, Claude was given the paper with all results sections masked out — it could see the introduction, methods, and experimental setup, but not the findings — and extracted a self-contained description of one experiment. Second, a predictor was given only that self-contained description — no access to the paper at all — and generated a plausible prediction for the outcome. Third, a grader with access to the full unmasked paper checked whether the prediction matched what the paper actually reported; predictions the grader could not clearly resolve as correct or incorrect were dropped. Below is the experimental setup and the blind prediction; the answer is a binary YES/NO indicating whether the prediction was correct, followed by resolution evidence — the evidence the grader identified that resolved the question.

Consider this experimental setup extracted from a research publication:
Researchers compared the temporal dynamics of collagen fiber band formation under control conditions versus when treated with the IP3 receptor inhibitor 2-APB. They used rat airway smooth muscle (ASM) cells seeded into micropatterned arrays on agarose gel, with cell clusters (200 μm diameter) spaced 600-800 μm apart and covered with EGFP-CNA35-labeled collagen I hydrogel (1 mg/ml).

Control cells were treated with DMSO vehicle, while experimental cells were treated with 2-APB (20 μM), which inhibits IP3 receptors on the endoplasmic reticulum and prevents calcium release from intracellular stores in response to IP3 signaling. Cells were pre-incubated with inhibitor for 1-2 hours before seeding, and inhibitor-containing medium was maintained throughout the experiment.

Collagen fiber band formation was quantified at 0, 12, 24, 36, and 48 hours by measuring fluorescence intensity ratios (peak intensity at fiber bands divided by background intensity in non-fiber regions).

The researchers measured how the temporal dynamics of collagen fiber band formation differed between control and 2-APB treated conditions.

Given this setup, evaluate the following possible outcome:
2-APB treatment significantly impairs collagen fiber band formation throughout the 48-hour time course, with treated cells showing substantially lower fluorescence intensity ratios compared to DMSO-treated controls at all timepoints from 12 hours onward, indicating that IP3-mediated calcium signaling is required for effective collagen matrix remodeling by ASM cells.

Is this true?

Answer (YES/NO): YES